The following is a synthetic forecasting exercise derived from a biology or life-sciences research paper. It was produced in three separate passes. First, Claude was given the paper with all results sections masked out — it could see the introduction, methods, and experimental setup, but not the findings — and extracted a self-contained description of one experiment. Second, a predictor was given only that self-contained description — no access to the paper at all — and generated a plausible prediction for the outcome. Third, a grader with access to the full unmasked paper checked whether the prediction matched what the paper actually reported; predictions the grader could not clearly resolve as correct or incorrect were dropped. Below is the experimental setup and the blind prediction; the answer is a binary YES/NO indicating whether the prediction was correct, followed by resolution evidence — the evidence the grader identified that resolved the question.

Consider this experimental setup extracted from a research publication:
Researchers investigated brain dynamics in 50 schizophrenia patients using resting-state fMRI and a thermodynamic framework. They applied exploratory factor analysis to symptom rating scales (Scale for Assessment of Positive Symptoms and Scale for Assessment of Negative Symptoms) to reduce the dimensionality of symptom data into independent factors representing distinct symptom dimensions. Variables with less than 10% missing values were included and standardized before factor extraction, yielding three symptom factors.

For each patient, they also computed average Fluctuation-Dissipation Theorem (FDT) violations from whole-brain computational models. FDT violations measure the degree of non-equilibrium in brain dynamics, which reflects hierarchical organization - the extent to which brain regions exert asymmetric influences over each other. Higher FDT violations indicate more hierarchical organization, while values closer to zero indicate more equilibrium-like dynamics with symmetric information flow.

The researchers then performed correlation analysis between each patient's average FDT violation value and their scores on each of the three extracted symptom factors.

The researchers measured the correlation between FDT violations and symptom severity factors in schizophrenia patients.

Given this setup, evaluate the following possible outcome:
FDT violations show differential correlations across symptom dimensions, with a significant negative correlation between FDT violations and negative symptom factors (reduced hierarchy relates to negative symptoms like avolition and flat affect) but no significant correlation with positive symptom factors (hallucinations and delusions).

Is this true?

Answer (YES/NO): NO